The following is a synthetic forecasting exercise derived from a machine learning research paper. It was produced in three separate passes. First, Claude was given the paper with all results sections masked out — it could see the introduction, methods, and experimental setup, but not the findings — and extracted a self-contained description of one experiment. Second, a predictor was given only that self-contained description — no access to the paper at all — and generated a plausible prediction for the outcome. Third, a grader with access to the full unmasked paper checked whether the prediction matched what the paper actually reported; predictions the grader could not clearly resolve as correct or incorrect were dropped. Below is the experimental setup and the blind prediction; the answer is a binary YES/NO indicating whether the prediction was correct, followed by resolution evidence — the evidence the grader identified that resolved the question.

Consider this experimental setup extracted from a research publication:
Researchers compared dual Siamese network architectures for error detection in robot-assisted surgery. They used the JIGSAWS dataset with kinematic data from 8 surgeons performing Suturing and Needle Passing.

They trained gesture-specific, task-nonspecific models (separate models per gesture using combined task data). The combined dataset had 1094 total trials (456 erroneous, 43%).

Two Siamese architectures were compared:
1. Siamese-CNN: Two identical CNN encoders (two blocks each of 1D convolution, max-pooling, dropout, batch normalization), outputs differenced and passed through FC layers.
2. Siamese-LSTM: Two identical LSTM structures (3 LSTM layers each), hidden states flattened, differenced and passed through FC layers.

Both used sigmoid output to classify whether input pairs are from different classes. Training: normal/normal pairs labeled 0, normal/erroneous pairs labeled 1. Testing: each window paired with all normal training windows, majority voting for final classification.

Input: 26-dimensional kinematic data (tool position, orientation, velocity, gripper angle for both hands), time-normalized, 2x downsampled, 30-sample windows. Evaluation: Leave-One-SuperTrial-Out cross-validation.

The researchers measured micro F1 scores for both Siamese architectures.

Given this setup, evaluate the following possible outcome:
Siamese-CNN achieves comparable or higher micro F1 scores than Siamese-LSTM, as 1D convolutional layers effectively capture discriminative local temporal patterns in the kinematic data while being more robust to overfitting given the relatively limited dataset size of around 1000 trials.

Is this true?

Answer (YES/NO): NO